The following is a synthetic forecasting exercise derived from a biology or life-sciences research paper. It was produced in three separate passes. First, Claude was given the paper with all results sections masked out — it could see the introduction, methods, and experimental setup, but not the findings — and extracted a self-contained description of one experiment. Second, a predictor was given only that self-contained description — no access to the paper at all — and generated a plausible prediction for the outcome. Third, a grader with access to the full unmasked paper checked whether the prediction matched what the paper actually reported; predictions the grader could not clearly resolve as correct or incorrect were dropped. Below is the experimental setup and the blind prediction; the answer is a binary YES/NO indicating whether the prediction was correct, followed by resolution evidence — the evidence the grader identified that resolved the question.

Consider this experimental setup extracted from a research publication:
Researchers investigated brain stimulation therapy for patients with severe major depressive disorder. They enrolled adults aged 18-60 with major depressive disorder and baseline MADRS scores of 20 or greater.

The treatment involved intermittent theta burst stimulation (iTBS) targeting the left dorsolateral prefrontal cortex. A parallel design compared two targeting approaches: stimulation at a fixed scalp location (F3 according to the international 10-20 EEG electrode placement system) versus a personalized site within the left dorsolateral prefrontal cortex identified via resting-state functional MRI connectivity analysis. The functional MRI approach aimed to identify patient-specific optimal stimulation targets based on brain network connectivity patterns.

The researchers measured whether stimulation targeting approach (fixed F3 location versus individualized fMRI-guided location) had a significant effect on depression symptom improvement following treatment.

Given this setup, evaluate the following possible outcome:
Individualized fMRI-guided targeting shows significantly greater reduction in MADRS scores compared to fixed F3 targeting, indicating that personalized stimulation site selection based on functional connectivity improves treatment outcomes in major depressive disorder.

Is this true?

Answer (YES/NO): NO